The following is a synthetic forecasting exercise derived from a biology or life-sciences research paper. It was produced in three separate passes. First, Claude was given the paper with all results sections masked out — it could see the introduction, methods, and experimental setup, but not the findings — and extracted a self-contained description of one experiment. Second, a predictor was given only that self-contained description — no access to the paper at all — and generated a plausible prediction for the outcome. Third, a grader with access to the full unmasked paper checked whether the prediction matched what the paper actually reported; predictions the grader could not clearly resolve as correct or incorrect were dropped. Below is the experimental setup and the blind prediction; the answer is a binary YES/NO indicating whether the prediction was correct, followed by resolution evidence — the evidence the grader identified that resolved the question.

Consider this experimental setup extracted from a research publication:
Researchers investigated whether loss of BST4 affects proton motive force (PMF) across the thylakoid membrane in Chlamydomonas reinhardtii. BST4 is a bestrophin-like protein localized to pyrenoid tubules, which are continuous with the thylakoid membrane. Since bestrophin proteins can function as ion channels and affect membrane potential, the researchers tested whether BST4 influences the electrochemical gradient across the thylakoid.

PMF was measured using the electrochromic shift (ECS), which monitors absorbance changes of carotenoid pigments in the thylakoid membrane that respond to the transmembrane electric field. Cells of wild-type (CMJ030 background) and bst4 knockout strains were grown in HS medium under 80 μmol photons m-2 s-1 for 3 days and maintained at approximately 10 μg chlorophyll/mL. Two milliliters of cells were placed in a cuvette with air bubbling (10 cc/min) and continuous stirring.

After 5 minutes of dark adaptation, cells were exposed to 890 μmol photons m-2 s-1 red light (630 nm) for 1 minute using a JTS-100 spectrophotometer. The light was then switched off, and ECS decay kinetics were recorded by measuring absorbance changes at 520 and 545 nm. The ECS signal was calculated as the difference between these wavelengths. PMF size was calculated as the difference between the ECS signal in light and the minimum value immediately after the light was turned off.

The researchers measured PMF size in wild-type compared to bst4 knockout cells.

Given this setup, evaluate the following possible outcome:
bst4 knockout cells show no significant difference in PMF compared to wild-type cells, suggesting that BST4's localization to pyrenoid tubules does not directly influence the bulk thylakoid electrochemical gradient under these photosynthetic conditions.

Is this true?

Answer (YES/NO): YES